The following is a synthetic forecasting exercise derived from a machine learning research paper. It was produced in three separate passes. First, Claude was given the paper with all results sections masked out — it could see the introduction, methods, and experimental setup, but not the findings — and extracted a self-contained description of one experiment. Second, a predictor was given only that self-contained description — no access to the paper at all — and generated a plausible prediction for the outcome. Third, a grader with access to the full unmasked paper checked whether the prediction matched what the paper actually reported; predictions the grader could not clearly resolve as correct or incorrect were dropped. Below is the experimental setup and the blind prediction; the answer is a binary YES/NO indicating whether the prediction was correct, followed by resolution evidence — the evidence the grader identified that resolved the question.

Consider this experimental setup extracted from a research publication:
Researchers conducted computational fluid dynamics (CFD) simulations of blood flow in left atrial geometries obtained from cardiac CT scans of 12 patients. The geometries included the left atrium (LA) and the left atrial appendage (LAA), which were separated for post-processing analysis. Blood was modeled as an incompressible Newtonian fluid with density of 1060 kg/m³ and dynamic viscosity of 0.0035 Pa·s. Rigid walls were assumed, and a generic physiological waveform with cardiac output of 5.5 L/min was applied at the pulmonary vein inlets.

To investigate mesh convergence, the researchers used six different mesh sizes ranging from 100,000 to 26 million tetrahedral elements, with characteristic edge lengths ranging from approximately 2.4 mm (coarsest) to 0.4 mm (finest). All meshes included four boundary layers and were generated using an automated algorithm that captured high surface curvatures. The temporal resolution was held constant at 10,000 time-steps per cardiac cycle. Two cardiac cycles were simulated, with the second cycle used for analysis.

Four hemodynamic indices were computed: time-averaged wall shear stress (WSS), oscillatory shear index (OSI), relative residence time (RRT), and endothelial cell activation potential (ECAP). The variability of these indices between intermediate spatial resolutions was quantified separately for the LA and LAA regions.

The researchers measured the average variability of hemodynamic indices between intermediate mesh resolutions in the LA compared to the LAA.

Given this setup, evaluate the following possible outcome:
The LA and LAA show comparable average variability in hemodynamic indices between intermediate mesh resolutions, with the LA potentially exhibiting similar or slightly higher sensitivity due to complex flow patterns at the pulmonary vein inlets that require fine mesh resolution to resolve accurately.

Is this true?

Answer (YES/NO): NO